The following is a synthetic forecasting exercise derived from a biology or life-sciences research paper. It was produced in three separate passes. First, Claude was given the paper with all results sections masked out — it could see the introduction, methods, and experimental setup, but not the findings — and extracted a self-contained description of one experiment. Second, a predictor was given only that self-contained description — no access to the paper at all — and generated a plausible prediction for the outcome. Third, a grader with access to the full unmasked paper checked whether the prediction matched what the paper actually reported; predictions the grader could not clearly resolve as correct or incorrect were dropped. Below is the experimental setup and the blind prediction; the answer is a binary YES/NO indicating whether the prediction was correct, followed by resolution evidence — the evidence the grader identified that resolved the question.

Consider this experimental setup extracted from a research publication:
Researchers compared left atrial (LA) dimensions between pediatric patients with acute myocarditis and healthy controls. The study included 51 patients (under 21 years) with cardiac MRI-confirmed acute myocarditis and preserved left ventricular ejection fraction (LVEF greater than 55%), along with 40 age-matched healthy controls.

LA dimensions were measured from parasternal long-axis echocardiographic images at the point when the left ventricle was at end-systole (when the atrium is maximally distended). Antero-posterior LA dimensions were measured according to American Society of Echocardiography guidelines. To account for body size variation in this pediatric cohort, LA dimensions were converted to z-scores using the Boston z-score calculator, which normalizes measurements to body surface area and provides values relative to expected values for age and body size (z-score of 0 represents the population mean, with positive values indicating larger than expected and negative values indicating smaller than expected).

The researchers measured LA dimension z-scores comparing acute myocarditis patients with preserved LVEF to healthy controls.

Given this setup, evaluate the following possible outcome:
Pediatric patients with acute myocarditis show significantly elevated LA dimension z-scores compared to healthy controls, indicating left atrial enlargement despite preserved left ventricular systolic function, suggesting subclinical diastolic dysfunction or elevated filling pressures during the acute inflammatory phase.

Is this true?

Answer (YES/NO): NO